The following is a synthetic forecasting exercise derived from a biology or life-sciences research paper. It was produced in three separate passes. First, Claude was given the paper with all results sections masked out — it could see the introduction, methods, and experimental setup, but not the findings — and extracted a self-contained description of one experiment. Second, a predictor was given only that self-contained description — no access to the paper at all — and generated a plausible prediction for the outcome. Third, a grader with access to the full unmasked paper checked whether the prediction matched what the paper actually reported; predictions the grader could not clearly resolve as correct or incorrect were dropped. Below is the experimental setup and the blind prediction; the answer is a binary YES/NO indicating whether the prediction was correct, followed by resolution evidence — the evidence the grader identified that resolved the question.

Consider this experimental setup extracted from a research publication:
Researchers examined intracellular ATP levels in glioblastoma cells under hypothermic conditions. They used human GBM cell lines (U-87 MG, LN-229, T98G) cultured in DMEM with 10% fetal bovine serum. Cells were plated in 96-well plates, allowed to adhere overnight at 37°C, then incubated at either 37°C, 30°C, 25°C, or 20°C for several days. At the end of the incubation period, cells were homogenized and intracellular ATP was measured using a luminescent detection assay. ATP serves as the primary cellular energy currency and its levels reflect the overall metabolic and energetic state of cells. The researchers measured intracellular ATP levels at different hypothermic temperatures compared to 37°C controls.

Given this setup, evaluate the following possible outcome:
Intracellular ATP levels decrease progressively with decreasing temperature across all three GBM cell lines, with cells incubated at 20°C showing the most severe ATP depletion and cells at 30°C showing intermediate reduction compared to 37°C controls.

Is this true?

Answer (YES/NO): NO